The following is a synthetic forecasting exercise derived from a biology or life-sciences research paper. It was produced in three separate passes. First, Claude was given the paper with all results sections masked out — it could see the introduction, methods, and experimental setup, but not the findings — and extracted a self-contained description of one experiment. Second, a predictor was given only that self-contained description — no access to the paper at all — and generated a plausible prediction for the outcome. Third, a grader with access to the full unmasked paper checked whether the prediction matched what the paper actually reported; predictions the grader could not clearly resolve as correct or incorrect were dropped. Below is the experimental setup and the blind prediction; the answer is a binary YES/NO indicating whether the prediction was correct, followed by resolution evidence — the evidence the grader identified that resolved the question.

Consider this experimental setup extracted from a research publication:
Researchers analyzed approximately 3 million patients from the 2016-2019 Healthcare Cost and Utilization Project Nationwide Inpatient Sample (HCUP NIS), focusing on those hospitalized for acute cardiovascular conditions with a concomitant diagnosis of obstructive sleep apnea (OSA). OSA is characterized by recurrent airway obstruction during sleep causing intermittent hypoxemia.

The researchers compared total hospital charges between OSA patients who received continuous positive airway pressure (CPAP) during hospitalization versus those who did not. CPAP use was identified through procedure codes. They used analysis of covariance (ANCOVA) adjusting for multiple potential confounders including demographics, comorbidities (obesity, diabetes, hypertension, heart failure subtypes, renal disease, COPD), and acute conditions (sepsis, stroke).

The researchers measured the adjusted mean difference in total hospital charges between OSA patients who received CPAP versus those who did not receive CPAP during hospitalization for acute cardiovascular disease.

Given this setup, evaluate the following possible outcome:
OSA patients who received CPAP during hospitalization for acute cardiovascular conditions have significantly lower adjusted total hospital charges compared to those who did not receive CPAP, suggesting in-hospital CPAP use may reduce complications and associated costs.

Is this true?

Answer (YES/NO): NO